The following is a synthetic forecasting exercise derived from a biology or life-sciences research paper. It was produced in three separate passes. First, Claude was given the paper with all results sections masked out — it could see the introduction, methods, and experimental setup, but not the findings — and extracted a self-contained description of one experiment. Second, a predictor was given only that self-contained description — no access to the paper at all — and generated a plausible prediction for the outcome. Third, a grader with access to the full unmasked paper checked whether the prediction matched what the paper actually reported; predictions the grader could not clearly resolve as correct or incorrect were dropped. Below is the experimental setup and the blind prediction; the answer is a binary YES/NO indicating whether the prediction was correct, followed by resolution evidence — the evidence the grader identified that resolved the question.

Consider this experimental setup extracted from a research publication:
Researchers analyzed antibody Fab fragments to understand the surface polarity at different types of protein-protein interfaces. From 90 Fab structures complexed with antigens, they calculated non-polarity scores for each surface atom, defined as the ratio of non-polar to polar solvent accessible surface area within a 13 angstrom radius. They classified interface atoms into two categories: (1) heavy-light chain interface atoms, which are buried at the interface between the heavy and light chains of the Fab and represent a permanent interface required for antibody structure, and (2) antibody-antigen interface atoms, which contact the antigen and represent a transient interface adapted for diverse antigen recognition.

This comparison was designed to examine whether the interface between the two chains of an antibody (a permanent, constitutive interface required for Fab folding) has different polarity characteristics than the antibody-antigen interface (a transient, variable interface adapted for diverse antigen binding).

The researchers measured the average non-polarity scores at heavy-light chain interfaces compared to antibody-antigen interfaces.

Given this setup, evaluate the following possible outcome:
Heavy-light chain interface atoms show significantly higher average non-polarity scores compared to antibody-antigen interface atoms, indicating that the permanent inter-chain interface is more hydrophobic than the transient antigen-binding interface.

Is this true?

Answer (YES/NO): YES